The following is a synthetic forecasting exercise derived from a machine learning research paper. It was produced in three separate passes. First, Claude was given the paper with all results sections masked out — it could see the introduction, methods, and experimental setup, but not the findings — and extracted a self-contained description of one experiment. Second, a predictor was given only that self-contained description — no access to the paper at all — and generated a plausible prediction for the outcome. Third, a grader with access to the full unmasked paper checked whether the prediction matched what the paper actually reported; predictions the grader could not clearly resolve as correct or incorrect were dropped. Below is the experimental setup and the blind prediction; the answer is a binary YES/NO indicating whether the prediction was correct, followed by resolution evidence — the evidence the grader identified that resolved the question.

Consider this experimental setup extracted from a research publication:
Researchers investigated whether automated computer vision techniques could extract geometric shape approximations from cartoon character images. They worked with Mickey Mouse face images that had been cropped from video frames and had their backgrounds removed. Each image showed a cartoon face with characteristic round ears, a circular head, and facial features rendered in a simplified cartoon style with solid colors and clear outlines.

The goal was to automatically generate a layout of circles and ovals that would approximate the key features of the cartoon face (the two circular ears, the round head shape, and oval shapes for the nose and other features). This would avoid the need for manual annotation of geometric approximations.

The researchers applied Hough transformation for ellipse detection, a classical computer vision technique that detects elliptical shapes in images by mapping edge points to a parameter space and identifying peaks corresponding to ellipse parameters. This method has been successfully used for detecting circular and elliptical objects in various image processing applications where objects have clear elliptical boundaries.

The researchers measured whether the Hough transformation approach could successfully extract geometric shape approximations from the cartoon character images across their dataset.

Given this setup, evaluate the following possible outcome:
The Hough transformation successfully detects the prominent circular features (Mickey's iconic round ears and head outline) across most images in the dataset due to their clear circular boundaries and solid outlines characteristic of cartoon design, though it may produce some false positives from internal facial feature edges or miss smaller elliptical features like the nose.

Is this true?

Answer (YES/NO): NO